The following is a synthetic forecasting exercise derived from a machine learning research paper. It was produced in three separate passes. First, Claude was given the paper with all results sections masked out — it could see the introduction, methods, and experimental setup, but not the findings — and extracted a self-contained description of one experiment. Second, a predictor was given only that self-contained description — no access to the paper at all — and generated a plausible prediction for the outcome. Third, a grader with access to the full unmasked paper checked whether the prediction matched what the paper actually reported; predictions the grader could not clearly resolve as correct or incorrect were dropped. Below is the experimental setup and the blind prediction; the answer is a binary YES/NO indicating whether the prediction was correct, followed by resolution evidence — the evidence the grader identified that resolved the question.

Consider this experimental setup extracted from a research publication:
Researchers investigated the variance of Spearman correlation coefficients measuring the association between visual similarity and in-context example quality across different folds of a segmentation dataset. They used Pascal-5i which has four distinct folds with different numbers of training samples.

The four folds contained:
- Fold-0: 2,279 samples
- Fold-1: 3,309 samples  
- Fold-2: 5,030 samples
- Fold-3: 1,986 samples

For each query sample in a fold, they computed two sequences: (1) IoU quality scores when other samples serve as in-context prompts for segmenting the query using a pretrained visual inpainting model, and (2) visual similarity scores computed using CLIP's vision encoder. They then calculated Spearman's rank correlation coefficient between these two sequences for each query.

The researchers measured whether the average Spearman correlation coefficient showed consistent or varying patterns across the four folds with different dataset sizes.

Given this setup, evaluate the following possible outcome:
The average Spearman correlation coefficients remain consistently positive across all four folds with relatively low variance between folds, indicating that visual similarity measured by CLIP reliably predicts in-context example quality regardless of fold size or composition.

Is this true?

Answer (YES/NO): NO